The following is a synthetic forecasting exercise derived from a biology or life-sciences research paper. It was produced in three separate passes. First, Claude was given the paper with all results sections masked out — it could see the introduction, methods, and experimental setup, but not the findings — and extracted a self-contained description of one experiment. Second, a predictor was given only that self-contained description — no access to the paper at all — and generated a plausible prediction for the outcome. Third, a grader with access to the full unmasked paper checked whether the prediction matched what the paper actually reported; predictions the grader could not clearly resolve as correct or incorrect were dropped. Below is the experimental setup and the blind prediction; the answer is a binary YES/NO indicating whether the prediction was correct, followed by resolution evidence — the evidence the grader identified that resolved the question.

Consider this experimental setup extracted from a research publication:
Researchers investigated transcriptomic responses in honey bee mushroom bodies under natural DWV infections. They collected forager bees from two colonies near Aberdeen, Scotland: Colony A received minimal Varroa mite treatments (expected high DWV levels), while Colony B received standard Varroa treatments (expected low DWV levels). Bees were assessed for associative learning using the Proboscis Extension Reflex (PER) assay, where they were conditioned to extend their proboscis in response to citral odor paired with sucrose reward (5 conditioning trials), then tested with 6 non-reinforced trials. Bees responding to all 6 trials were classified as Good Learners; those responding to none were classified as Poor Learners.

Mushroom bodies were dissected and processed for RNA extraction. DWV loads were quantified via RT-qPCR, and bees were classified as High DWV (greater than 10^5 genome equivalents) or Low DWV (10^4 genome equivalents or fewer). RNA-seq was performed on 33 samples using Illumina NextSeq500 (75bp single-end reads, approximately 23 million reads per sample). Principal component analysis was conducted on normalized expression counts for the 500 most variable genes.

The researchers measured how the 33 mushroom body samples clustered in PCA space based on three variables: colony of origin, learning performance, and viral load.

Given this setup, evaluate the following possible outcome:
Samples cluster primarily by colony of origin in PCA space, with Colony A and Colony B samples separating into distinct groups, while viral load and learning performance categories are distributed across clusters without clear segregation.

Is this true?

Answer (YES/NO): YES